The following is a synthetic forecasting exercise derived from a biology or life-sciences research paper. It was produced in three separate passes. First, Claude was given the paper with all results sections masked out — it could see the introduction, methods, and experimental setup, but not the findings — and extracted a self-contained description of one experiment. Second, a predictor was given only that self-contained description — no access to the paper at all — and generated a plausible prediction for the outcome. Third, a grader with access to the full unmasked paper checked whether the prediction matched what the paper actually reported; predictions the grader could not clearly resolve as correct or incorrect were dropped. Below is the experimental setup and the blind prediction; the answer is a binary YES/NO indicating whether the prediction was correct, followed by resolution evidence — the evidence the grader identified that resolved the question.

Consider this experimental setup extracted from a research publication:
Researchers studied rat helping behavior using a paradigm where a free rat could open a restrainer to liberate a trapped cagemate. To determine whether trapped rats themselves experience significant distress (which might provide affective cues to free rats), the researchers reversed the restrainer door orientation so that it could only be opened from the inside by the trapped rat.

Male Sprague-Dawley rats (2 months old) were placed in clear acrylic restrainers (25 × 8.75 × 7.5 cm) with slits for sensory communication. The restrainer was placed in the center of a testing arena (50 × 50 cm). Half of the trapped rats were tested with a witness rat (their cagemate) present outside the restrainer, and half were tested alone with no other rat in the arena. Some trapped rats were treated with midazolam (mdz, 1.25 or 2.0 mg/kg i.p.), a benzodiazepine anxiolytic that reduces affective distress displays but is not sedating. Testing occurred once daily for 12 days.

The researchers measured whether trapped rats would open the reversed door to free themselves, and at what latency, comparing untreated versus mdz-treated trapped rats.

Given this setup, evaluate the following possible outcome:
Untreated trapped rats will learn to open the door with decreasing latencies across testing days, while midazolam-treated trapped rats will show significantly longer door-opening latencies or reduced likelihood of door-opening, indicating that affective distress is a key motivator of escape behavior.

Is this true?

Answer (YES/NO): NO